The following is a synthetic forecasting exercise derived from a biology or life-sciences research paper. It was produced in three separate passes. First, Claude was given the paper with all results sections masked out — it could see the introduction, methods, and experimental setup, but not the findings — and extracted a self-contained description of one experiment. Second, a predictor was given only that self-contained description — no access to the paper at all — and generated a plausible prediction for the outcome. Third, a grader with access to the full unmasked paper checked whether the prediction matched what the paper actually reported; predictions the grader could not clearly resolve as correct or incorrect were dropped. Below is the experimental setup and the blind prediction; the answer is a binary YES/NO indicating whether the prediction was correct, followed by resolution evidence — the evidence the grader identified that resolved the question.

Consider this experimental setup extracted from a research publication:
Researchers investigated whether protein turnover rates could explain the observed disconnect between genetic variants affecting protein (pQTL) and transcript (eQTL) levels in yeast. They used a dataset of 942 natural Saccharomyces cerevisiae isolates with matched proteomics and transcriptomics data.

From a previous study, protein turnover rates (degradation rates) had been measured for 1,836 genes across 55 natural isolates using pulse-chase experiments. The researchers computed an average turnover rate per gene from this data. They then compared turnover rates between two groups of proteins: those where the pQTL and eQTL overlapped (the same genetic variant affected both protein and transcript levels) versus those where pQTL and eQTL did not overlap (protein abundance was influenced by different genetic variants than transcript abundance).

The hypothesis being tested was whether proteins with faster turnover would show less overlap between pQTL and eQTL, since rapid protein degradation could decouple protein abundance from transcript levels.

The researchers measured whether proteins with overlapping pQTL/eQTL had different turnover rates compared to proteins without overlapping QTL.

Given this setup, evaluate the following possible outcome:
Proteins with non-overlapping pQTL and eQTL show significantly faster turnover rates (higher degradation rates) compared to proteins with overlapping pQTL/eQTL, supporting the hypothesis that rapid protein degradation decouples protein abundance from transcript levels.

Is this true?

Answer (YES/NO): YES